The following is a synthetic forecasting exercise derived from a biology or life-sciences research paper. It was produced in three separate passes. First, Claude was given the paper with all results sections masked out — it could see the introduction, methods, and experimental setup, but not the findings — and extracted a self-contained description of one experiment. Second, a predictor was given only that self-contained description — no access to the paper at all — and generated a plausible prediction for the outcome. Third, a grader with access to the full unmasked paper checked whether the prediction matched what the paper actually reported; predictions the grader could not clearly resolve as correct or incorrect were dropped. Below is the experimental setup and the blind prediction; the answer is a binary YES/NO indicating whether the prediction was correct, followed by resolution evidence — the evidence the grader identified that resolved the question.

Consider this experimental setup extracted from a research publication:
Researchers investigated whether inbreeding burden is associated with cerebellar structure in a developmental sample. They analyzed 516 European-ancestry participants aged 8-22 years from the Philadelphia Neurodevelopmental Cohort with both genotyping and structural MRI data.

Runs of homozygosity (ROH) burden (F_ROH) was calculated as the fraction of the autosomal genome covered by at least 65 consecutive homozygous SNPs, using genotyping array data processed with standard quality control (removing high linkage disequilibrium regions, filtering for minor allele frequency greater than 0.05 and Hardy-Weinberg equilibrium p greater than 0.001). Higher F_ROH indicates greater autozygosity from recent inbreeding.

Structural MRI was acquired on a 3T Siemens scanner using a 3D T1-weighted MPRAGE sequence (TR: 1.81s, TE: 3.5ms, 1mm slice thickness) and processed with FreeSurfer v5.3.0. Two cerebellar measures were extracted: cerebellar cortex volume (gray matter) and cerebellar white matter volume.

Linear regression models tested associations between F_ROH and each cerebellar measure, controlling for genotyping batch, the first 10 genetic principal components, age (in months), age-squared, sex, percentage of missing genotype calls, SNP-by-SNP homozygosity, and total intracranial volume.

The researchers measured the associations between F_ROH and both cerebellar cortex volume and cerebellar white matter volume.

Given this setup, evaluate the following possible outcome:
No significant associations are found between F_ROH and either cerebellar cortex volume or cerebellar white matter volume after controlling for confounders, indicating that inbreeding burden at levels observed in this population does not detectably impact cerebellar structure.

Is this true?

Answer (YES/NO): YES